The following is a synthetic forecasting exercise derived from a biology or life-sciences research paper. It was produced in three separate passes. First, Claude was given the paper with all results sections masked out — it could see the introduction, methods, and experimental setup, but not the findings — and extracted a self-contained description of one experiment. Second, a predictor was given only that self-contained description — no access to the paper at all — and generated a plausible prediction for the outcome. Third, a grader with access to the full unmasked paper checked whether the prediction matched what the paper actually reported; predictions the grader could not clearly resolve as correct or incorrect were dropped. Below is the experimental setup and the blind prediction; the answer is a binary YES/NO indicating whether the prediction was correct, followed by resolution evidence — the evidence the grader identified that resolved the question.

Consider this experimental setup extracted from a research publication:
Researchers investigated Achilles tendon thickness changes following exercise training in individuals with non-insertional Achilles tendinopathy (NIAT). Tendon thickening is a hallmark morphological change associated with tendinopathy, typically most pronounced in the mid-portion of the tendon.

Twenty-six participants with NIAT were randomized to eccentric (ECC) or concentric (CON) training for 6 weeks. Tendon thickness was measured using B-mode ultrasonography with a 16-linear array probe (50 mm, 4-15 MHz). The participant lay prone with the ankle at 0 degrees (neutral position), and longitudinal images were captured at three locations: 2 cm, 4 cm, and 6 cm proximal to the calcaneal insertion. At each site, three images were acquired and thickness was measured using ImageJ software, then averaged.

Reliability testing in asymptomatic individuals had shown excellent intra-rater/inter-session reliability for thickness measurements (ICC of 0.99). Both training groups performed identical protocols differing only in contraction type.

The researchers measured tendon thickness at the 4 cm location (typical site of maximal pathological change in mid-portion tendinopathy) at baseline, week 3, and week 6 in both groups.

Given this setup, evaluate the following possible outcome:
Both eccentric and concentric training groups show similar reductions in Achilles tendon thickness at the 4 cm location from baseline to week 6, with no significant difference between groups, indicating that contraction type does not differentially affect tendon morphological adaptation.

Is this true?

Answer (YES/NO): NO